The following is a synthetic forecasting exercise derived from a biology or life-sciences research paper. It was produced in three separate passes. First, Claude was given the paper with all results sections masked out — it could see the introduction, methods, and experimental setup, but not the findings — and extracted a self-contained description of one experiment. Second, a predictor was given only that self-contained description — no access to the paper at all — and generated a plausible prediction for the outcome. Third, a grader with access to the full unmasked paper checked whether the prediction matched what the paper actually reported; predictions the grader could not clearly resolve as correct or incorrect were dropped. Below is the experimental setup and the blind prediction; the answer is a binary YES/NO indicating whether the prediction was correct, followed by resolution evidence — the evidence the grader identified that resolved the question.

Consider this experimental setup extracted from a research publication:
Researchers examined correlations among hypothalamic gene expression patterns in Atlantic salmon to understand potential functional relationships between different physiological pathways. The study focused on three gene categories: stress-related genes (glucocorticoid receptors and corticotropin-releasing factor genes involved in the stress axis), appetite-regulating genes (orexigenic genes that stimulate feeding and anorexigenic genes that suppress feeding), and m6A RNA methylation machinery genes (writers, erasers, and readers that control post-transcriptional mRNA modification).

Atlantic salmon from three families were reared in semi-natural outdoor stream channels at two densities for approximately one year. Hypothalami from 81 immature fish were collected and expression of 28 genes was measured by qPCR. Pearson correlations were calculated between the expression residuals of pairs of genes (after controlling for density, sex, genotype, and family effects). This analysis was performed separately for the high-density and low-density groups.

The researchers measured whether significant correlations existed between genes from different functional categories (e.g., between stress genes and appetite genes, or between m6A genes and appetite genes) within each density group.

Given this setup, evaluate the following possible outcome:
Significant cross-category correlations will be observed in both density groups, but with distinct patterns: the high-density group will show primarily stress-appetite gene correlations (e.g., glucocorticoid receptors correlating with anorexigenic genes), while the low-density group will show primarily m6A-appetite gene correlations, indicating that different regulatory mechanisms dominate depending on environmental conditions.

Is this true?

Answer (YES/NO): NO